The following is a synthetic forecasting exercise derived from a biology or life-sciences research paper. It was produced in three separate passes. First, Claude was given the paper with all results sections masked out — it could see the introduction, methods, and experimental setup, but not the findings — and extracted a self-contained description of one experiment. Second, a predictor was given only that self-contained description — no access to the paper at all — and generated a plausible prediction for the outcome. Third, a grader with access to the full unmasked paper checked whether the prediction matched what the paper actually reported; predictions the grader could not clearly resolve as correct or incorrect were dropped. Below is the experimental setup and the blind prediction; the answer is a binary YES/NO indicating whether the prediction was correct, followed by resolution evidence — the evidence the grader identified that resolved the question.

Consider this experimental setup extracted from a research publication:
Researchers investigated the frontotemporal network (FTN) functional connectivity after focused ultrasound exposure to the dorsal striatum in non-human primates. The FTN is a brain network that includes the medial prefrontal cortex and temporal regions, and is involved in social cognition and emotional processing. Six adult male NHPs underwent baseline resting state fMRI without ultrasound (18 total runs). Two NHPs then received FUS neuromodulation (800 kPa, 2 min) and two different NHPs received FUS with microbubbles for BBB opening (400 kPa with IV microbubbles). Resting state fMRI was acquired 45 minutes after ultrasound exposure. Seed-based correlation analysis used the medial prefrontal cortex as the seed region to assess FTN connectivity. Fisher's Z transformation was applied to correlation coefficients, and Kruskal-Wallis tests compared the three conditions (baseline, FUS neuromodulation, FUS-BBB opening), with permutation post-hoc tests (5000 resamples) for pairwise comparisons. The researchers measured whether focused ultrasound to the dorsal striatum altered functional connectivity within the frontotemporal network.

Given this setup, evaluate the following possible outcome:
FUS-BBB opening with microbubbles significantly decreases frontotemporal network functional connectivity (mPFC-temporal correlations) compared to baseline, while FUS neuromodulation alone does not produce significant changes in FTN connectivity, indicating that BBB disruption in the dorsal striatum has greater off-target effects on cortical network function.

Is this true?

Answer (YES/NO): NO